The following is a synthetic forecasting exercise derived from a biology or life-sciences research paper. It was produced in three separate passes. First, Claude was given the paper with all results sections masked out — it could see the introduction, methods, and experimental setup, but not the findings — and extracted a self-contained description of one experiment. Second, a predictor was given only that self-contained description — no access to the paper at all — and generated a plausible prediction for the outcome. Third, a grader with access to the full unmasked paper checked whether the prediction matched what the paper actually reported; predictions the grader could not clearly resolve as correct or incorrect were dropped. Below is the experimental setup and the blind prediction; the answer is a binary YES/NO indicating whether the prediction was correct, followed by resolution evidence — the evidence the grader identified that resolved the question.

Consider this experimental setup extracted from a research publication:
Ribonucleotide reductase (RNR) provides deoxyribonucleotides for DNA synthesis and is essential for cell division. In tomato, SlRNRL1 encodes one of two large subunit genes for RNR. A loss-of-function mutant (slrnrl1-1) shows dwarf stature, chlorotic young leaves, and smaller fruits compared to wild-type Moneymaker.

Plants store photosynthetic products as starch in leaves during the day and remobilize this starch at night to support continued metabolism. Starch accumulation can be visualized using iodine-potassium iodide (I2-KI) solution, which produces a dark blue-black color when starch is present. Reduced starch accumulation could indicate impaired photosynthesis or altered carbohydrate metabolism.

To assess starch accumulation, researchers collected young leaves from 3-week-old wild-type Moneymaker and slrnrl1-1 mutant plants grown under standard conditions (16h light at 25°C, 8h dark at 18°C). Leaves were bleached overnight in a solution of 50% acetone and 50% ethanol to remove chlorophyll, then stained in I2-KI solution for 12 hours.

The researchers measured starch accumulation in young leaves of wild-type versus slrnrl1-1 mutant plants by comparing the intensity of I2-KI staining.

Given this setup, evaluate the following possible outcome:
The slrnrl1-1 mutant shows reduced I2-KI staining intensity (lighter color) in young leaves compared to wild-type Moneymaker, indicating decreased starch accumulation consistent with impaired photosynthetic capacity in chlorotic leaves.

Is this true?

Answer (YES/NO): YES